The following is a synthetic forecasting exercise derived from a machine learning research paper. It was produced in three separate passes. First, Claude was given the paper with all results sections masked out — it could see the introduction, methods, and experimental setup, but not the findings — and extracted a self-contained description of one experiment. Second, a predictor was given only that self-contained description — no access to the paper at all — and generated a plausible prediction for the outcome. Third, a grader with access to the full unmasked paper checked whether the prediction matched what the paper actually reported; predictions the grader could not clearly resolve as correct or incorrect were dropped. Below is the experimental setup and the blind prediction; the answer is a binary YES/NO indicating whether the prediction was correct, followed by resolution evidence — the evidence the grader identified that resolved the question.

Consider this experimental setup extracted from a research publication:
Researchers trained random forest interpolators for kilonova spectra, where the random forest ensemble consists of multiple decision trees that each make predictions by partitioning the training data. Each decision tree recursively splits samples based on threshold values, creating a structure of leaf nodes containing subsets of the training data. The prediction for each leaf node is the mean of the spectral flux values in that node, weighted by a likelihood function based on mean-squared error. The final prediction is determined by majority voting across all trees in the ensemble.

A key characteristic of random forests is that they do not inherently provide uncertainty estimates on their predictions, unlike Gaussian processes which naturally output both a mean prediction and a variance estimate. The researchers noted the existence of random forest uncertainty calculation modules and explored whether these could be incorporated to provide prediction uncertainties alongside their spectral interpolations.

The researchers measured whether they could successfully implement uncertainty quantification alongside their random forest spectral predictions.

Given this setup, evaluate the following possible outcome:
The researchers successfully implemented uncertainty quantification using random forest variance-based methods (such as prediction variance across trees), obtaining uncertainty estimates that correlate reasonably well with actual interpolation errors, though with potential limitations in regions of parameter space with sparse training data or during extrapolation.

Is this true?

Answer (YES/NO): NO